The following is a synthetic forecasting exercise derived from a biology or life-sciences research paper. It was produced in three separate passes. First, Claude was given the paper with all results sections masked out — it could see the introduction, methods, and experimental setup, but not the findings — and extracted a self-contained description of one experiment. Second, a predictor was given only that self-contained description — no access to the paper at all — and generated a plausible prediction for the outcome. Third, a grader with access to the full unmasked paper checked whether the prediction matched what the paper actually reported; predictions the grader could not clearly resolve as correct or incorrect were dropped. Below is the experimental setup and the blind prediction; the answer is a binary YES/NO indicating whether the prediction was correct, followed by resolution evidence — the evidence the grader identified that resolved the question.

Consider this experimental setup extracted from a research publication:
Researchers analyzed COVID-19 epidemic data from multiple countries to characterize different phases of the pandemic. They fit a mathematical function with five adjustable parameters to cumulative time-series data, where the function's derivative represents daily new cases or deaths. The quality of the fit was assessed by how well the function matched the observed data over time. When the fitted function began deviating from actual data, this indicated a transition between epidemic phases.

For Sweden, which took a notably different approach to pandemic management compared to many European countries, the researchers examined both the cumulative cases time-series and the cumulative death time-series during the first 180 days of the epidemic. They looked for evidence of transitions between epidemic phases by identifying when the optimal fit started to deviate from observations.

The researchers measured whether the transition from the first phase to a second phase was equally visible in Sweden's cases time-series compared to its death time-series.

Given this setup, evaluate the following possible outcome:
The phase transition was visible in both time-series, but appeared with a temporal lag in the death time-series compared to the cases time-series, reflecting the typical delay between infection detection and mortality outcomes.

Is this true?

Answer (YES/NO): NO